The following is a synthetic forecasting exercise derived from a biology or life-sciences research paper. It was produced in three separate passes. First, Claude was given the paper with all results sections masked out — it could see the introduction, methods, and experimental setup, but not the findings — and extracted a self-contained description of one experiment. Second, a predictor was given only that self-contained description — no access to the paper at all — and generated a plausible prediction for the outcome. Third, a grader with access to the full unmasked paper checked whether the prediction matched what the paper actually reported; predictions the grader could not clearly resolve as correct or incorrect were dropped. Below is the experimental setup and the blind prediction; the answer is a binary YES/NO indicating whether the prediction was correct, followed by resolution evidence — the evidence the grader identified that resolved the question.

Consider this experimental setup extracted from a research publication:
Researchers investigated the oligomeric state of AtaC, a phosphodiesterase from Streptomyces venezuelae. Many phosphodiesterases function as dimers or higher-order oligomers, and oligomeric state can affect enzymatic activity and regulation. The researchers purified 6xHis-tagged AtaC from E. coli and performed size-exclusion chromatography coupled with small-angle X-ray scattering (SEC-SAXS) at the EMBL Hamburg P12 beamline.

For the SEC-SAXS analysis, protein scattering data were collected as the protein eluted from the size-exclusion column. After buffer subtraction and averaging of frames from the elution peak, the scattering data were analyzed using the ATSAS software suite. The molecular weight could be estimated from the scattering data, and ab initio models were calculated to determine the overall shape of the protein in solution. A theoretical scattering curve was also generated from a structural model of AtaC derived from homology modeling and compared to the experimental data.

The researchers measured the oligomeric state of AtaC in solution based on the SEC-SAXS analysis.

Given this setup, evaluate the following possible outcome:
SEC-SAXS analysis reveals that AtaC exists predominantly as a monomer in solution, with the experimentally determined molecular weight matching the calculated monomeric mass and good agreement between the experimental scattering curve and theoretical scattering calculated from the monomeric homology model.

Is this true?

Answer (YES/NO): YES